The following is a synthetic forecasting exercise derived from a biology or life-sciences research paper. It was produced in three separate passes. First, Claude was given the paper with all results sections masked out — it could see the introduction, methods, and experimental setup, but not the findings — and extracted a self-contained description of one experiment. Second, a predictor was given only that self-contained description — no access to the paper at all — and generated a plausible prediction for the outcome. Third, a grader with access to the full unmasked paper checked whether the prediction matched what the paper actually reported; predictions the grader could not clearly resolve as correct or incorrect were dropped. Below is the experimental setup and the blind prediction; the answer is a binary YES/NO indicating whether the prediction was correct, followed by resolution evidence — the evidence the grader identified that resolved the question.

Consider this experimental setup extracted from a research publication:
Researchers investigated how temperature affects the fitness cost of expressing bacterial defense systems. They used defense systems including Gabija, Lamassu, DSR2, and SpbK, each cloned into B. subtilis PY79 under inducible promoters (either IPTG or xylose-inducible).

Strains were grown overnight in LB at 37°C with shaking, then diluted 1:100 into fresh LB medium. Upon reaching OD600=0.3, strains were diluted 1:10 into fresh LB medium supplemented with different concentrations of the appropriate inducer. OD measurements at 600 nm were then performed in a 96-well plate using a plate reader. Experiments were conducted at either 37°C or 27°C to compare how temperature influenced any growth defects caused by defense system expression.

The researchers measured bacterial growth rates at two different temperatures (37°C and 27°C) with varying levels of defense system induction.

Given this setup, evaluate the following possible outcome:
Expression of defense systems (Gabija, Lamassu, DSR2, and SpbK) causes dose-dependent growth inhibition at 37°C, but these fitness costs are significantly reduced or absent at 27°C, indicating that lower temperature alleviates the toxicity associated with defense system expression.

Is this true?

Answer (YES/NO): NO